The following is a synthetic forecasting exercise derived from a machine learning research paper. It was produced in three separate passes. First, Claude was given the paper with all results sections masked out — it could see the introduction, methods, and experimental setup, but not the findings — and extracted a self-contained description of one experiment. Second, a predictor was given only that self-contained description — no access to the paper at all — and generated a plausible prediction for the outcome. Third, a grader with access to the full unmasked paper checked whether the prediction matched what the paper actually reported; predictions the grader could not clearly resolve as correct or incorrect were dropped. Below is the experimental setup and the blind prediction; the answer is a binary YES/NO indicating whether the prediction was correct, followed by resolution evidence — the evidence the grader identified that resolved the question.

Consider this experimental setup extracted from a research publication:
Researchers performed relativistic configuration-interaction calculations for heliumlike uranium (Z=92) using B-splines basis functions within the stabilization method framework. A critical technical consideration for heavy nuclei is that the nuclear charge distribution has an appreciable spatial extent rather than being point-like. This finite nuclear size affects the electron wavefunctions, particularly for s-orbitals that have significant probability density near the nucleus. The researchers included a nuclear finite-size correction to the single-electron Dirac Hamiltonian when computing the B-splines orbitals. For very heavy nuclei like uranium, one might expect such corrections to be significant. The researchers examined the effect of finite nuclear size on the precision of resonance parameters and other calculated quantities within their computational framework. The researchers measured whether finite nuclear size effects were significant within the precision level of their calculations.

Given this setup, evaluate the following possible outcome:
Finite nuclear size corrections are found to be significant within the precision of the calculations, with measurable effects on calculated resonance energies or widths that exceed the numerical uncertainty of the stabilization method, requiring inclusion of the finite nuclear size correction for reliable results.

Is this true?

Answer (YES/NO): NO